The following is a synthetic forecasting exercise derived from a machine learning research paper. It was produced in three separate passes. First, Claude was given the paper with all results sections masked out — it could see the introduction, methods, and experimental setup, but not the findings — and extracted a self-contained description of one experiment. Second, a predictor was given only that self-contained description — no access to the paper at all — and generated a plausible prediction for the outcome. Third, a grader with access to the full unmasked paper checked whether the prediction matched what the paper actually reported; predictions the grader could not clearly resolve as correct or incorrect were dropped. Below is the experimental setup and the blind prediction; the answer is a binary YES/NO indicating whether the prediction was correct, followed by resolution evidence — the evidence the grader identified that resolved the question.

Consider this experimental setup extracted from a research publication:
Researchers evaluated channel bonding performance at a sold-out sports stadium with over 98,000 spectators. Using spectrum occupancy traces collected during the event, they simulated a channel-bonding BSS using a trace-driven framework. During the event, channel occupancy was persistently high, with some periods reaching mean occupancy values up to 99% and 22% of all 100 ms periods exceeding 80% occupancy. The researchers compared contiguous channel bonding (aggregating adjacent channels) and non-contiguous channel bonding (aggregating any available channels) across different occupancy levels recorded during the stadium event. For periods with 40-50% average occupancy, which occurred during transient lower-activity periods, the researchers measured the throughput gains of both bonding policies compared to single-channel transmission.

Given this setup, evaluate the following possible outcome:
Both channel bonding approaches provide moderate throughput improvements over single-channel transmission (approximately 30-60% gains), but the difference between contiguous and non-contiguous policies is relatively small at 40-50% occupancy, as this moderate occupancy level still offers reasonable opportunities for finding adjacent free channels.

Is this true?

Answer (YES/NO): NO